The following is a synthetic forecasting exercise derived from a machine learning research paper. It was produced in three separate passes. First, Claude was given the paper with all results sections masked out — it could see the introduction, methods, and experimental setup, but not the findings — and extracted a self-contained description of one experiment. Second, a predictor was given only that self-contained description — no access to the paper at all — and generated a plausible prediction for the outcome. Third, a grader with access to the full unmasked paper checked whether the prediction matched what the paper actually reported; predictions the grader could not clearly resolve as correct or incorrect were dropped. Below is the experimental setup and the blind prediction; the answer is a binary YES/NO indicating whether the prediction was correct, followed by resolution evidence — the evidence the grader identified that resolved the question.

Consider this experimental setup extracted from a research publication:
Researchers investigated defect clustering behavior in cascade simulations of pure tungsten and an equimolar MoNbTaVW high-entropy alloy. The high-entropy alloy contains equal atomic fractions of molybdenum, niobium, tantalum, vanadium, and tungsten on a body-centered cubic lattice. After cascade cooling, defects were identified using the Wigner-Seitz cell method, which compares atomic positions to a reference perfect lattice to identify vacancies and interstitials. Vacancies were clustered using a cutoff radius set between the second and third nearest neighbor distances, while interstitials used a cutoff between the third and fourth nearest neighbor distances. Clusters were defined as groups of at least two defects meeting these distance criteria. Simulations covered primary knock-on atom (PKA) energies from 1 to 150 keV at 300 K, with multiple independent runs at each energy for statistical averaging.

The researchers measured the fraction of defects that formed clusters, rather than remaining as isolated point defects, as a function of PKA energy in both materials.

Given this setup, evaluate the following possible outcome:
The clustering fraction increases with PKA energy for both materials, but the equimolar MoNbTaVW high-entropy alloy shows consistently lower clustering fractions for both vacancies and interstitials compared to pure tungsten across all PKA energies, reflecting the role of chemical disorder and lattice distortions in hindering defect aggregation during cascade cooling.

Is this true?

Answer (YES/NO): NO